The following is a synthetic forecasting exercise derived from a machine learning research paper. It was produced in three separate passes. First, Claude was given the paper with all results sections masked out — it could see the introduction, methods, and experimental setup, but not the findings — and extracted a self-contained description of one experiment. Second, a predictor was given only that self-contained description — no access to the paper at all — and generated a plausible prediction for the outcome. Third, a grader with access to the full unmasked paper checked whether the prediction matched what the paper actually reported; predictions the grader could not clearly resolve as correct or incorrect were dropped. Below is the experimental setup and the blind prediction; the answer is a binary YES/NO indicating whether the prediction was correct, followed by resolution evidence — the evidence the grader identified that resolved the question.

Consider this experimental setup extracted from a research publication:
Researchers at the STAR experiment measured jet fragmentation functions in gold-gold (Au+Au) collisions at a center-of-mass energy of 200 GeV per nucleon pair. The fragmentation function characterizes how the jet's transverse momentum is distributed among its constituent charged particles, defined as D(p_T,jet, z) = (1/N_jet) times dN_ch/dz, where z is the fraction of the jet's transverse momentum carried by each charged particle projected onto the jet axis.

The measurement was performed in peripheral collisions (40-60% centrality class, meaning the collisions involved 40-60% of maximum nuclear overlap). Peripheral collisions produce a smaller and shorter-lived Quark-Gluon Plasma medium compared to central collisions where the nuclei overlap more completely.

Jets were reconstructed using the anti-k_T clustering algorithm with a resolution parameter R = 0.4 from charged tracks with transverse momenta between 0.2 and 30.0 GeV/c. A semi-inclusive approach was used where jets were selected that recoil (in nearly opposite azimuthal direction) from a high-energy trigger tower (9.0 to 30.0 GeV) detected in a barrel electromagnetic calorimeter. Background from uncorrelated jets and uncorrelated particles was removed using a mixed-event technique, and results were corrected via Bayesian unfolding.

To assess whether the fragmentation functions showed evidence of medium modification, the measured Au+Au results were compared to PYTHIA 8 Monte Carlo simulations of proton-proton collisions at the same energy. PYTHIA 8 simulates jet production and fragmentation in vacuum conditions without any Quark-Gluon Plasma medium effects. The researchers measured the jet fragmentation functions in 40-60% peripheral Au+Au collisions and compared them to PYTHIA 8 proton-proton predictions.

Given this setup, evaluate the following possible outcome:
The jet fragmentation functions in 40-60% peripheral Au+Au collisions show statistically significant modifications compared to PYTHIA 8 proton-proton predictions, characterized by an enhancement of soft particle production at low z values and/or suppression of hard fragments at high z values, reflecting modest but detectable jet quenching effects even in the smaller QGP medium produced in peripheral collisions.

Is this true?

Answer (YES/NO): NO